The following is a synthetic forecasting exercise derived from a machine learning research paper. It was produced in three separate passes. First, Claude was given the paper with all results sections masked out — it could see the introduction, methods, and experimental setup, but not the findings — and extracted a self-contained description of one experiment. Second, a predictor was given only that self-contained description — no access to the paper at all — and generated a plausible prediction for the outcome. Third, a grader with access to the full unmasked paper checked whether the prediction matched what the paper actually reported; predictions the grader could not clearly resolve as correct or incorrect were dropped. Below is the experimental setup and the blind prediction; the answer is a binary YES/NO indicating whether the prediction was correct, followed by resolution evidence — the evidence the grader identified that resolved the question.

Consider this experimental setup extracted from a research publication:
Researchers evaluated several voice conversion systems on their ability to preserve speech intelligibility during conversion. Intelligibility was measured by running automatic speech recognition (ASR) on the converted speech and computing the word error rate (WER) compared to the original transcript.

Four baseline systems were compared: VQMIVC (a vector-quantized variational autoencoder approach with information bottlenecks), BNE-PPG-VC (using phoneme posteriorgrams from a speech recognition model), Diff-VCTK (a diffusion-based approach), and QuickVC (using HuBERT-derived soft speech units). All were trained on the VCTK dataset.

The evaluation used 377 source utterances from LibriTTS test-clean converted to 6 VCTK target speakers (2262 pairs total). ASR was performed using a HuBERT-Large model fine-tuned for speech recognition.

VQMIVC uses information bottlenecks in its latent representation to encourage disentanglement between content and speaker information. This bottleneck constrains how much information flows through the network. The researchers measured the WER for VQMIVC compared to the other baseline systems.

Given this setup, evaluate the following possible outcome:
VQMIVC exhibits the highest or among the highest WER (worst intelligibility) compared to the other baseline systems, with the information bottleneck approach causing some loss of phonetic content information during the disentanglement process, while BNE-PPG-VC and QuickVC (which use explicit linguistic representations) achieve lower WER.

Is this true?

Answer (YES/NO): YES